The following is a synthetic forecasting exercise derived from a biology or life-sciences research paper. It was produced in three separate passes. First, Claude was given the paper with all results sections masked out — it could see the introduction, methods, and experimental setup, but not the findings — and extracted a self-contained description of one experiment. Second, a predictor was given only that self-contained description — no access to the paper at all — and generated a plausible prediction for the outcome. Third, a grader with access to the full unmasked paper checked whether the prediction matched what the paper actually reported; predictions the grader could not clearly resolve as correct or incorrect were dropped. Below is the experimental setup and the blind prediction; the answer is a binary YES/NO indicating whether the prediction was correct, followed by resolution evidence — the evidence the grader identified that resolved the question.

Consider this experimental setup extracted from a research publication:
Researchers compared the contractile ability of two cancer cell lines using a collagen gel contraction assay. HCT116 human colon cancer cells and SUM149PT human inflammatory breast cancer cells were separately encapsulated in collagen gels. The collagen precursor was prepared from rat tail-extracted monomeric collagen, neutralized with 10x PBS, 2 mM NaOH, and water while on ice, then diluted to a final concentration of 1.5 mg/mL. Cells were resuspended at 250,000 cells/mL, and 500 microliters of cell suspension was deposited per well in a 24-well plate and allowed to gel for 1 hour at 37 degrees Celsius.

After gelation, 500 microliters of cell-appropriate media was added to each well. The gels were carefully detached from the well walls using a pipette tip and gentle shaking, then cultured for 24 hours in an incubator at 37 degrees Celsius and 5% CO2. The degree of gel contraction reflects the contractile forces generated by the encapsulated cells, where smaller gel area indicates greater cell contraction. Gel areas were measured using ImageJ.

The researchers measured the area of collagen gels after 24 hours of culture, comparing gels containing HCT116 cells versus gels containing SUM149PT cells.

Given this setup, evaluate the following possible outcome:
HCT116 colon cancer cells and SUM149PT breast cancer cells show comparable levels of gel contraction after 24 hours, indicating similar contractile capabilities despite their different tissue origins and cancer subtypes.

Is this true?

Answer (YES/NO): NO